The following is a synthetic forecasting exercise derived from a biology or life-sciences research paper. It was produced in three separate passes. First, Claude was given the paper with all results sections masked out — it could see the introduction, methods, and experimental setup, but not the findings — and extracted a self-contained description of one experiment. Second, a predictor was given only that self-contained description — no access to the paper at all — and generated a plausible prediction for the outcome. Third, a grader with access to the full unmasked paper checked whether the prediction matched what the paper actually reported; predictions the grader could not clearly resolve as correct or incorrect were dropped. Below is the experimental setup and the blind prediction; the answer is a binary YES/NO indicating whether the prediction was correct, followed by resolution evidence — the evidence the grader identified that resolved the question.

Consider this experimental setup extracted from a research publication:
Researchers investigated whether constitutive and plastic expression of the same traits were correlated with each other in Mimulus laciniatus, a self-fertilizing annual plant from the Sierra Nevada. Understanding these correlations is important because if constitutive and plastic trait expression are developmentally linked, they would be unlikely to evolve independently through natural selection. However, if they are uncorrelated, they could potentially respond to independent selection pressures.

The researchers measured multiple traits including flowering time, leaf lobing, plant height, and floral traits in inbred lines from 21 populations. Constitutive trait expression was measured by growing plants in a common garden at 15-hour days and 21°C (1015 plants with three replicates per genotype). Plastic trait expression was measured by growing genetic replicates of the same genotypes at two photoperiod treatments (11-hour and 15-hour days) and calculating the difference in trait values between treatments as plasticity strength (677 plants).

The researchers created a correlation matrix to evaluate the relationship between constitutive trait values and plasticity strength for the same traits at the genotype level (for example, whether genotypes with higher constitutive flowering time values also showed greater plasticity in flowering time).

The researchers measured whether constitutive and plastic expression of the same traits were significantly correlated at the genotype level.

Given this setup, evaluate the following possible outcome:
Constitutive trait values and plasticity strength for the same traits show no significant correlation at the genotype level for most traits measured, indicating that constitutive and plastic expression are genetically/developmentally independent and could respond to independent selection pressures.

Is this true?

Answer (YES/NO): YES